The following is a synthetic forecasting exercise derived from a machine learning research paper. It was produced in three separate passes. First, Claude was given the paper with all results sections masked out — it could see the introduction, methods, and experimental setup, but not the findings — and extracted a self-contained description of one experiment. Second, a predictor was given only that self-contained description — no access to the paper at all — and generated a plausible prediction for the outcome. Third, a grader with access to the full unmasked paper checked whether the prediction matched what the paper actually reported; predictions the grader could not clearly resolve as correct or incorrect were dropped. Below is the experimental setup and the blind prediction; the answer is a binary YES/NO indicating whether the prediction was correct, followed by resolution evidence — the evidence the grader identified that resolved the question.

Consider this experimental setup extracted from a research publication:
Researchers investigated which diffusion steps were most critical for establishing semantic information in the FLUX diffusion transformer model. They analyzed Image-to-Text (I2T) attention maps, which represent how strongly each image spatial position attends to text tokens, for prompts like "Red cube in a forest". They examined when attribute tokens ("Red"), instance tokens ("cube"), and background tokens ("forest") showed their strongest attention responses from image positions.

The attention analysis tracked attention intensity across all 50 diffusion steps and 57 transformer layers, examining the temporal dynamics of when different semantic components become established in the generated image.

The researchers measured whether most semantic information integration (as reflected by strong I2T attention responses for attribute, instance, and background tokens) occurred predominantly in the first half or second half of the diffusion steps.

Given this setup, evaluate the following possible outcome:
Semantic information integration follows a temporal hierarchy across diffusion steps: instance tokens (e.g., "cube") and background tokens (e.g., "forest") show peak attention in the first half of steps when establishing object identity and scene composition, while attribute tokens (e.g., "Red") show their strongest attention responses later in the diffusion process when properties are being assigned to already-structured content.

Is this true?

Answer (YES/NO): NO